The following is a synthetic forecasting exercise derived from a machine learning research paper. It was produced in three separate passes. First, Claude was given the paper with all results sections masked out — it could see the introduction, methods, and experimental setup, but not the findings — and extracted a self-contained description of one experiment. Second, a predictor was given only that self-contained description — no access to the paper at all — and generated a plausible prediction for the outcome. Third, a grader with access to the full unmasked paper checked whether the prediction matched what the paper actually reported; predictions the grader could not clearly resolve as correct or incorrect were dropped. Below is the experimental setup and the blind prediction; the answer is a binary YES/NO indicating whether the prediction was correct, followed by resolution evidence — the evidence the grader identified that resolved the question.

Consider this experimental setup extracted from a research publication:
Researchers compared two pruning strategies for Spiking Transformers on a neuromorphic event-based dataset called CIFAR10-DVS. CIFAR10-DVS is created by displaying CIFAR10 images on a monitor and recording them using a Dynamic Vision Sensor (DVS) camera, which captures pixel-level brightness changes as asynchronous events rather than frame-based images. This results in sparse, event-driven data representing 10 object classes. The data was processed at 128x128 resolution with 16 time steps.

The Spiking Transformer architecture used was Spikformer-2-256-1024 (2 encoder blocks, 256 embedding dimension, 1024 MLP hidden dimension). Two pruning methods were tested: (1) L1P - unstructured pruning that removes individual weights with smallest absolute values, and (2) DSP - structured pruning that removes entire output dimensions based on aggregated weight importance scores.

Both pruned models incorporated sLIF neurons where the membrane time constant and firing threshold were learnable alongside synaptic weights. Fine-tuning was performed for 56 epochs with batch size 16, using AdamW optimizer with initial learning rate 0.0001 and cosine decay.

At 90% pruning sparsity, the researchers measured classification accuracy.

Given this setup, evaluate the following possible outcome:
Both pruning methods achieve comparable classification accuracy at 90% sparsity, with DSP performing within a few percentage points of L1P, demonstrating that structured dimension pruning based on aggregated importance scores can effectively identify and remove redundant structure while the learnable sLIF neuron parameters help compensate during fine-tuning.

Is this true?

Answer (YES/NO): YES